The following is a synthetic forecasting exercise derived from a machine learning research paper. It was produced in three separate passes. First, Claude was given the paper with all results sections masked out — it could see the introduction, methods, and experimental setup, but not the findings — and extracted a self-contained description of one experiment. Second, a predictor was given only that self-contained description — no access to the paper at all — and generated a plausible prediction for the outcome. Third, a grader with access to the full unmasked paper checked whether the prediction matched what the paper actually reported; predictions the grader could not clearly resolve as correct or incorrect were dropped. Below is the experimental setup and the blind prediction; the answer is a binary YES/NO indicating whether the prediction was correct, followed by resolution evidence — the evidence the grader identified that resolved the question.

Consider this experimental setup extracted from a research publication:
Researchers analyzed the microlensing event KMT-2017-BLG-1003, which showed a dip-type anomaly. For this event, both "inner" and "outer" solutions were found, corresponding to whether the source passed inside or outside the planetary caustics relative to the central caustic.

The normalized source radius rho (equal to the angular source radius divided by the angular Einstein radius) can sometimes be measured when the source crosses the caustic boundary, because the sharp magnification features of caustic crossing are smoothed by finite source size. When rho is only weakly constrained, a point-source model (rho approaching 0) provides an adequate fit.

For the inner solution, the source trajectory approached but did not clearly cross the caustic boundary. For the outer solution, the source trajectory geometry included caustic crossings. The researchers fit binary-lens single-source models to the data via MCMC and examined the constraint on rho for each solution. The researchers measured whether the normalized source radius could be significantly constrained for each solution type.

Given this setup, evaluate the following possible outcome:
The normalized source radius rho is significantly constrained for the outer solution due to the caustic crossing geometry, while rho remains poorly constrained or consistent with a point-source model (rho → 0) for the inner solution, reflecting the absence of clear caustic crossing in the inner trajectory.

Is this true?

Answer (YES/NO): YES